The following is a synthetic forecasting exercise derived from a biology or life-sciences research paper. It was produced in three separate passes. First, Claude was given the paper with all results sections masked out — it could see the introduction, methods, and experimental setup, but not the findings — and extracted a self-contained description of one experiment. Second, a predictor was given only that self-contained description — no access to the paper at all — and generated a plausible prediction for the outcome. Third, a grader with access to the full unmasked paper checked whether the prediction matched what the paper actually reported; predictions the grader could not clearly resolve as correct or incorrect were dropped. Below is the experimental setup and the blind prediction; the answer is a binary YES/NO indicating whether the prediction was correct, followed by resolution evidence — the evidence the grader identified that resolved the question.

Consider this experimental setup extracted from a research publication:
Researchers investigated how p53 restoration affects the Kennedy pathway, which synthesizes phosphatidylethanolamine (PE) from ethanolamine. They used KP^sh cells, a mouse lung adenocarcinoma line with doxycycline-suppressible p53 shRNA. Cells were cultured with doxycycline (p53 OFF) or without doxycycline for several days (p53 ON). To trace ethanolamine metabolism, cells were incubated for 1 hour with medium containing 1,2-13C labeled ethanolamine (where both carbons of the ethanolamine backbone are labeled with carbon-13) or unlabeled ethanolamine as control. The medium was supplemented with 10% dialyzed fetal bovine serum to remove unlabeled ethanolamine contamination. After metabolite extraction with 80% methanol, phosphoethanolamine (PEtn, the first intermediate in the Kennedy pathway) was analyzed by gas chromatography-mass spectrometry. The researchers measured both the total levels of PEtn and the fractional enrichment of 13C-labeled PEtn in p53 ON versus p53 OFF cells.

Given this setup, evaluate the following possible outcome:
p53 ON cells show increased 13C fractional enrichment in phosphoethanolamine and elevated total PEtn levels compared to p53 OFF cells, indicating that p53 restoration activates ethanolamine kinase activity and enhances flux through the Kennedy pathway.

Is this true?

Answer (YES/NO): NO